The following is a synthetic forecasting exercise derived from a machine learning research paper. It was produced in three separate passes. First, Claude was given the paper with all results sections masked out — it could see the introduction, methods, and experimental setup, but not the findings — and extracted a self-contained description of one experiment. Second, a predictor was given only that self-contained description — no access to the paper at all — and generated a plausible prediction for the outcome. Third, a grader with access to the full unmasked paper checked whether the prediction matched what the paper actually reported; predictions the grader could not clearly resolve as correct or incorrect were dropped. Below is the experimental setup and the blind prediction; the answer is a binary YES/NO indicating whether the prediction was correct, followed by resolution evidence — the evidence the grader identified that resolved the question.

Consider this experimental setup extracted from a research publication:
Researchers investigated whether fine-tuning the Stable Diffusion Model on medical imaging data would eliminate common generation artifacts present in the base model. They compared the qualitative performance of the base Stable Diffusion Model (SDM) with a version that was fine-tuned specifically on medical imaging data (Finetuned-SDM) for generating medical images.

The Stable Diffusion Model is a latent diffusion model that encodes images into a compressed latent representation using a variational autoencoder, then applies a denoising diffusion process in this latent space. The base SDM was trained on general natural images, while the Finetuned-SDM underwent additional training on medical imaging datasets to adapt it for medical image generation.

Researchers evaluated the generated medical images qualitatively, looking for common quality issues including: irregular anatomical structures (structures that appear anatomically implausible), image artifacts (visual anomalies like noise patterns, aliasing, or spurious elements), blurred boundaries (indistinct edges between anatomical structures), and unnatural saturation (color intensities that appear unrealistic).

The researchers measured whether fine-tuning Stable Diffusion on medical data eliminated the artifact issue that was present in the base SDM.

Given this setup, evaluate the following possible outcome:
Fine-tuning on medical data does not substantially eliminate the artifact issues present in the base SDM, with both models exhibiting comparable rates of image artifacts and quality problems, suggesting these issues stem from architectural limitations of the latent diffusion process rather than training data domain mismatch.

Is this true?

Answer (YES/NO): NO